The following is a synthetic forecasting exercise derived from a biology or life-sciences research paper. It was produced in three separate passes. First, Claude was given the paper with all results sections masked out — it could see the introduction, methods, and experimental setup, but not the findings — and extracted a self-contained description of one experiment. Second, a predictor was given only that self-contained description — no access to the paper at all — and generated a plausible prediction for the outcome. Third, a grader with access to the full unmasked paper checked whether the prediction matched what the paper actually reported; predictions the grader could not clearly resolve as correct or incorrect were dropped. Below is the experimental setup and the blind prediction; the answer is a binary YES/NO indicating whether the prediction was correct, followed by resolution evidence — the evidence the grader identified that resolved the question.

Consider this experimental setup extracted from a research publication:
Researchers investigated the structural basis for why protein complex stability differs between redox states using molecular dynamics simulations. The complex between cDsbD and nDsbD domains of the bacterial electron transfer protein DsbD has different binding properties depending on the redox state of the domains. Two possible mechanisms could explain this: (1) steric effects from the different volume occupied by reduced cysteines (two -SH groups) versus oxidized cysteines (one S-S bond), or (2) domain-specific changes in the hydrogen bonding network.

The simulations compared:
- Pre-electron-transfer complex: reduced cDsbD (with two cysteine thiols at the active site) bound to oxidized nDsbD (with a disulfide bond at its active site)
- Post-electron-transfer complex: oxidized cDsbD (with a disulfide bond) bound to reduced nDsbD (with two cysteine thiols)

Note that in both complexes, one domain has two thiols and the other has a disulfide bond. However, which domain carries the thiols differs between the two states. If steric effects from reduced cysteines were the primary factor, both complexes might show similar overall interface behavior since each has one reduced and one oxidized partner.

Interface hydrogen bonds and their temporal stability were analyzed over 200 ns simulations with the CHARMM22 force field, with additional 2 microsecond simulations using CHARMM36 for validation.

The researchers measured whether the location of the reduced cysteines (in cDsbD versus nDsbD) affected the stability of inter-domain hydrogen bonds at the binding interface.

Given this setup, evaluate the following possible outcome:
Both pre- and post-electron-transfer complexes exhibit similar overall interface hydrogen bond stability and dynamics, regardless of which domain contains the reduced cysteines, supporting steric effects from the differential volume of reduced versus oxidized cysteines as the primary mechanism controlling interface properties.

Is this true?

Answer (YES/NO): NO